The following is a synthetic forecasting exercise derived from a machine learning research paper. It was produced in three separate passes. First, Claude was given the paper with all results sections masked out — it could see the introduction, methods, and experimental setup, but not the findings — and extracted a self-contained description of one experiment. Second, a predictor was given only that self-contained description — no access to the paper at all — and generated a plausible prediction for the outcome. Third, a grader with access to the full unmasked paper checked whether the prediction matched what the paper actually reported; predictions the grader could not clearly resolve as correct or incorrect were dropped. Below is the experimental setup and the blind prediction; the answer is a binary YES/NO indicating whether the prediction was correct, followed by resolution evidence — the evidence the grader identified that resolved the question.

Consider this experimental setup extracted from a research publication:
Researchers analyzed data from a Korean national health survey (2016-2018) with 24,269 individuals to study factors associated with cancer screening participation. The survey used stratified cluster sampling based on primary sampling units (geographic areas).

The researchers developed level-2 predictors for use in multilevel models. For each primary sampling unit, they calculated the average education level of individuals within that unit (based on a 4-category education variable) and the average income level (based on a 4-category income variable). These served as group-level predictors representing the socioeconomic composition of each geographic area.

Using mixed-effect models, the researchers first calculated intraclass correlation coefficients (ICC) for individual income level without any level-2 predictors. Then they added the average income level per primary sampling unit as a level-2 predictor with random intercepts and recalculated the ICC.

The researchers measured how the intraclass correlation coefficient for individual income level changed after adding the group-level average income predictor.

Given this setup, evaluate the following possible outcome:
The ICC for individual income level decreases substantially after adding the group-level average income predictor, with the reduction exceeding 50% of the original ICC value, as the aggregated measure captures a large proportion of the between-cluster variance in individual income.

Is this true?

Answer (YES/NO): YES